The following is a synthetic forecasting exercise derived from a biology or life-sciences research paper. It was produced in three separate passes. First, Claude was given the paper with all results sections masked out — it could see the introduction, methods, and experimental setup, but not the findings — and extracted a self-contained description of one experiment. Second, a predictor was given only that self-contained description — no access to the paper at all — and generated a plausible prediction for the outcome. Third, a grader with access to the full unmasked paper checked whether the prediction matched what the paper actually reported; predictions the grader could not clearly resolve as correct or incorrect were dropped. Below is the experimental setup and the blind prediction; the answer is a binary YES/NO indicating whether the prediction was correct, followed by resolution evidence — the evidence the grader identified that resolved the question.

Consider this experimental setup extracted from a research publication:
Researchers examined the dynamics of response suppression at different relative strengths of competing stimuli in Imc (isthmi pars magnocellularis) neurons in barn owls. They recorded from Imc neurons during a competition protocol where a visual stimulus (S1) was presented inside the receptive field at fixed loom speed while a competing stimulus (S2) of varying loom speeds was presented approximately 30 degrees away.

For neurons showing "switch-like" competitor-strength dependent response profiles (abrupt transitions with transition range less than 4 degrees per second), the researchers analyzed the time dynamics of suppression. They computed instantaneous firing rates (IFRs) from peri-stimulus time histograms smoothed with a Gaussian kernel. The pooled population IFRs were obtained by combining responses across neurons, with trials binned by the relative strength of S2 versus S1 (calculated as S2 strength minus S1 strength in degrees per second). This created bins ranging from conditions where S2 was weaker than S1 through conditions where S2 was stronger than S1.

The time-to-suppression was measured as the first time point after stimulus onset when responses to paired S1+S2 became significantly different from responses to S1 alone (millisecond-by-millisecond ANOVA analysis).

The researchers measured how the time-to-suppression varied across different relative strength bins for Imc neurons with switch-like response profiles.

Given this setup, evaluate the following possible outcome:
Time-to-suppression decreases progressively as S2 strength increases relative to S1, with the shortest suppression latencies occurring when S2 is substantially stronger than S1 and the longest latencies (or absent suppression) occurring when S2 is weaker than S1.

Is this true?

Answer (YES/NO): YES